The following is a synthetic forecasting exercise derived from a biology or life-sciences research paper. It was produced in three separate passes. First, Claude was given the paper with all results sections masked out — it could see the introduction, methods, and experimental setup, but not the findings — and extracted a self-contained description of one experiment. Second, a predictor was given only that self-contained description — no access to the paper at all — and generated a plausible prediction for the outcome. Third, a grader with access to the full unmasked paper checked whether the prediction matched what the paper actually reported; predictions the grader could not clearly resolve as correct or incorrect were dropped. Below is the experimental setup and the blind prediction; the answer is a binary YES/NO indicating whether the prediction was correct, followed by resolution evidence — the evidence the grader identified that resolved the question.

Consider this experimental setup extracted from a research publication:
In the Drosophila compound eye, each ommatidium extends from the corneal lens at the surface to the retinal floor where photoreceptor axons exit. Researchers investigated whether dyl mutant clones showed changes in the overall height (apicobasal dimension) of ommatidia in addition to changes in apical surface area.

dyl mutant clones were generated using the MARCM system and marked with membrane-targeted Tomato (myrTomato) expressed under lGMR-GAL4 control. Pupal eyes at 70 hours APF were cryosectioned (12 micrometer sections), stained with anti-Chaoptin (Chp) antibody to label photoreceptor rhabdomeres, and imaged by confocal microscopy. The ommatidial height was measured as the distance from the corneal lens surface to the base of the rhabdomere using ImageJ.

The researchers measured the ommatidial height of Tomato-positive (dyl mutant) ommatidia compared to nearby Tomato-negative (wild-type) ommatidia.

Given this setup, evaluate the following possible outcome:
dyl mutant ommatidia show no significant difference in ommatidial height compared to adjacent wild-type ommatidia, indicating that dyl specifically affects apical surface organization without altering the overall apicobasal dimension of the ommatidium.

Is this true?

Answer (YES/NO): NO